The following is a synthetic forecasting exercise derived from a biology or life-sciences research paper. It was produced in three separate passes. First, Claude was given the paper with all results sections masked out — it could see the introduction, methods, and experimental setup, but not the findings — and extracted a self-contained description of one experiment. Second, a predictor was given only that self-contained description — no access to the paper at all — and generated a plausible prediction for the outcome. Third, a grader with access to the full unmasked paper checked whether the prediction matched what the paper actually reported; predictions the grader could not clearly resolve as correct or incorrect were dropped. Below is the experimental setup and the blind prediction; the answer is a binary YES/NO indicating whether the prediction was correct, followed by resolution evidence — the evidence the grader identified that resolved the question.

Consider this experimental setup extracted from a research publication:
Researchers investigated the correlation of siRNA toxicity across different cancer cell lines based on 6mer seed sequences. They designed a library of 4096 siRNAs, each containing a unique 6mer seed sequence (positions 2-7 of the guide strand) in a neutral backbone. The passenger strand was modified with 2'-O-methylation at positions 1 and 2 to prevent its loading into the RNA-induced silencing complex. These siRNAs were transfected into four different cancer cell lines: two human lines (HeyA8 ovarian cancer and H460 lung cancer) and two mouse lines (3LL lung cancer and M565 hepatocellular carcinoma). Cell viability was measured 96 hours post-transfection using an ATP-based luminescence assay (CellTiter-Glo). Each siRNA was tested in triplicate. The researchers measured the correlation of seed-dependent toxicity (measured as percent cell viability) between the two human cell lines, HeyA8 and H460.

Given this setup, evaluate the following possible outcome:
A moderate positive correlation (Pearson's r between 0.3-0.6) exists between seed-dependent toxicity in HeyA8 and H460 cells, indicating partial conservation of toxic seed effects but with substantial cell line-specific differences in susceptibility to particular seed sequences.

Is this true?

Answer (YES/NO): NO